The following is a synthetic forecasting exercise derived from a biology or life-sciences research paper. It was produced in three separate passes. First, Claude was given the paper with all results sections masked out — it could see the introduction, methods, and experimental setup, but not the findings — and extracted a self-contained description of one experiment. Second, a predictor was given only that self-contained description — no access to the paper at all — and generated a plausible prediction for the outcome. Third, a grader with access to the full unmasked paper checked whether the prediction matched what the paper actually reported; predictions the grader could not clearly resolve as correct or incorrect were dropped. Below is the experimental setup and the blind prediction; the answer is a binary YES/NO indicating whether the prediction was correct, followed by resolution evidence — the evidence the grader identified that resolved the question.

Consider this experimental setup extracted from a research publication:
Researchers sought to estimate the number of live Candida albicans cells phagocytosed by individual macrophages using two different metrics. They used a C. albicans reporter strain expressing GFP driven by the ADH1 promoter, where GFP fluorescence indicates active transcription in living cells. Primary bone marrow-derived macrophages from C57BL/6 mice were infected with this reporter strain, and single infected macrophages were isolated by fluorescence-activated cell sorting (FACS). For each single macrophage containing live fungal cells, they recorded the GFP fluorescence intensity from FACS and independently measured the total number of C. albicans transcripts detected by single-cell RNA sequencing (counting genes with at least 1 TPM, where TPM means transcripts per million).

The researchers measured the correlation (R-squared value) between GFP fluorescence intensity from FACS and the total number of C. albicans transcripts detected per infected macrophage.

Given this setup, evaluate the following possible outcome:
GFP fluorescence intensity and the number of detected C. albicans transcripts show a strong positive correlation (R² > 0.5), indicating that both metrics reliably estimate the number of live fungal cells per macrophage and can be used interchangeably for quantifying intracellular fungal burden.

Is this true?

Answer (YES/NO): NO